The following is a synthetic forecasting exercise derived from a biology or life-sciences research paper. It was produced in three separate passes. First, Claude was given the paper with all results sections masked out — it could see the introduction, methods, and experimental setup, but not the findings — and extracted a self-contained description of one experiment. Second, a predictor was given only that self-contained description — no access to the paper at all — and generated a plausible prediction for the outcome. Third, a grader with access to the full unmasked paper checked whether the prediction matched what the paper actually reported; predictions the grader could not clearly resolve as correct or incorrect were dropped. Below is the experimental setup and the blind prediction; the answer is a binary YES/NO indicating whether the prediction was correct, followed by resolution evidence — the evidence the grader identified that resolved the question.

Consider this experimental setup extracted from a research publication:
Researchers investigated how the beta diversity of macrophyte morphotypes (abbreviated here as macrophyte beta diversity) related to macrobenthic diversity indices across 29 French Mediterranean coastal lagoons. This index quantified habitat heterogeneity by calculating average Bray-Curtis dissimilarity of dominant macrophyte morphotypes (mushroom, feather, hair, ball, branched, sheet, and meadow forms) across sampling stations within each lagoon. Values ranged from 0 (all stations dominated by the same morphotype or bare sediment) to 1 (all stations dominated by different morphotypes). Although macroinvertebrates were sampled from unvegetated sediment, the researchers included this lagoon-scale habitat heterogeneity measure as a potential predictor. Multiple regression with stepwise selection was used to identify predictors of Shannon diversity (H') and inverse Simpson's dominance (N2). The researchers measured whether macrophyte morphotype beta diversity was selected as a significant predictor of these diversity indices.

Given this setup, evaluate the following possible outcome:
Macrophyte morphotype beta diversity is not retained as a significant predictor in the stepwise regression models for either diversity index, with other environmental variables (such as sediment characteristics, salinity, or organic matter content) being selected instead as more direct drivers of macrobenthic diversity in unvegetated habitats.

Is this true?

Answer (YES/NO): NO